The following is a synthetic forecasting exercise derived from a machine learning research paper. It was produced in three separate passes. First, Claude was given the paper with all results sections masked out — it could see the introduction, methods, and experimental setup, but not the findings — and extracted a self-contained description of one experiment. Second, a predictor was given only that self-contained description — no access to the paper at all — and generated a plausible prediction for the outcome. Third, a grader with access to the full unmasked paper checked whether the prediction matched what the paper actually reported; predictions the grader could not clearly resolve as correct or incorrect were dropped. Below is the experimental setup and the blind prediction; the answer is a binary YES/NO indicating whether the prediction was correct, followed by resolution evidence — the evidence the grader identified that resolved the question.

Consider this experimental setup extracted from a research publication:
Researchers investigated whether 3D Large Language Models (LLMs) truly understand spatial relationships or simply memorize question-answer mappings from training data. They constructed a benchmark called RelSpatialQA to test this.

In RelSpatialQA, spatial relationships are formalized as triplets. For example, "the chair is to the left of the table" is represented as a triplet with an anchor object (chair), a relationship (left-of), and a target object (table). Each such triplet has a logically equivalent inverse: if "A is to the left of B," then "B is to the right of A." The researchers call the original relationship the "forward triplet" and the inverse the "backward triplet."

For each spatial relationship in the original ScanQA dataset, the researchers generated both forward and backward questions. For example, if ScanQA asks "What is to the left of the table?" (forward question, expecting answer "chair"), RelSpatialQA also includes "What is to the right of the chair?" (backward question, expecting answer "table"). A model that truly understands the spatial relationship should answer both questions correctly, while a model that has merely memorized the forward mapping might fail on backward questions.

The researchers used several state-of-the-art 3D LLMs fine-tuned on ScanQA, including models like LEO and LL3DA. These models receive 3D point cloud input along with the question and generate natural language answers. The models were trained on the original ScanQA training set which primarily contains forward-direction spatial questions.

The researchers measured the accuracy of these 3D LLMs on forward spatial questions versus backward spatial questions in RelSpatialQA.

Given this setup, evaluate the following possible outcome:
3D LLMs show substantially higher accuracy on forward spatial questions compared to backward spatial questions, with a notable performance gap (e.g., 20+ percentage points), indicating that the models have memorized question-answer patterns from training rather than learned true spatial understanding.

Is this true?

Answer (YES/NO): YES